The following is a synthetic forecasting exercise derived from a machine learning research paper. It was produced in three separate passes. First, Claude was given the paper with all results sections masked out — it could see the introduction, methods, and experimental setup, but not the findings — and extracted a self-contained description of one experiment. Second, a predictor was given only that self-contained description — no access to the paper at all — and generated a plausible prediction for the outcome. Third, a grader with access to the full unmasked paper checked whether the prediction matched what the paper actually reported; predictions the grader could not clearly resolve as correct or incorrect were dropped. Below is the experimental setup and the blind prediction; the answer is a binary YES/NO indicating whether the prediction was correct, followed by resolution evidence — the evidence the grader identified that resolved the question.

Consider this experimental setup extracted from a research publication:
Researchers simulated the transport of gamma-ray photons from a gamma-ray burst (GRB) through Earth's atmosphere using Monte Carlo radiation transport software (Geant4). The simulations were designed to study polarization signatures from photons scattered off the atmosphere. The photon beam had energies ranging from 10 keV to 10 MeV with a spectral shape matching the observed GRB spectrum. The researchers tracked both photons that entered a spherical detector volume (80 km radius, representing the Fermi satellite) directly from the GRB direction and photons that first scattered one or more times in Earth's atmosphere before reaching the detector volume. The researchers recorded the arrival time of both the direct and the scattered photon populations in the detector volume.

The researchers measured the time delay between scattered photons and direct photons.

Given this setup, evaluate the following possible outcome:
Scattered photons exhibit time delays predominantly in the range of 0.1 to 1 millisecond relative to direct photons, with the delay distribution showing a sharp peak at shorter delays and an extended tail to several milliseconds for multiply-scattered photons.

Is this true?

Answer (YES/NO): NO